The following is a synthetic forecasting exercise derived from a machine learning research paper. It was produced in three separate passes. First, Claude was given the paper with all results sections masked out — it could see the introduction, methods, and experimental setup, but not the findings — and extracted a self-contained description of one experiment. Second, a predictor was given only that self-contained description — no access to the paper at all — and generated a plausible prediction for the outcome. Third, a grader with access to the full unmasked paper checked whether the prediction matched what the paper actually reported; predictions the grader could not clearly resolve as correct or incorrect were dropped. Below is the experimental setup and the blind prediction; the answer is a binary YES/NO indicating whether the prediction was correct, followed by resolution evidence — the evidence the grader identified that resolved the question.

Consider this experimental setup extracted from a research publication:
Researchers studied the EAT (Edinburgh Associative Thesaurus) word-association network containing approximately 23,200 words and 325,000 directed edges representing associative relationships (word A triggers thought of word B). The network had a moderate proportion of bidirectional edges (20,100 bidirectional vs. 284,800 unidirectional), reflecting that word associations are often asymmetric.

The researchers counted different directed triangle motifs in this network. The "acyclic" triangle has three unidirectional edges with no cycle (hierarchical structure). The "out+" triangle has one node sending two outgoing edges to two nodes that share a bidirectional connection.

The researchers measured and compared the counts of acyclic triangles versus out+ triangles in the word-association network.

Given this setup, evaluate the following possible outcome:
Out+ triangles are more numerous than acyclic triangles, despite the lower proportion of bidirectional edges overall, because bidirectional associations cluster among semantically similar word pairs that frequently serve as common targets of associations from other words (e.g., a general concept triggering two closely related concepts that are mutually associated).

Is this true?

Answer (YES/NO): NO